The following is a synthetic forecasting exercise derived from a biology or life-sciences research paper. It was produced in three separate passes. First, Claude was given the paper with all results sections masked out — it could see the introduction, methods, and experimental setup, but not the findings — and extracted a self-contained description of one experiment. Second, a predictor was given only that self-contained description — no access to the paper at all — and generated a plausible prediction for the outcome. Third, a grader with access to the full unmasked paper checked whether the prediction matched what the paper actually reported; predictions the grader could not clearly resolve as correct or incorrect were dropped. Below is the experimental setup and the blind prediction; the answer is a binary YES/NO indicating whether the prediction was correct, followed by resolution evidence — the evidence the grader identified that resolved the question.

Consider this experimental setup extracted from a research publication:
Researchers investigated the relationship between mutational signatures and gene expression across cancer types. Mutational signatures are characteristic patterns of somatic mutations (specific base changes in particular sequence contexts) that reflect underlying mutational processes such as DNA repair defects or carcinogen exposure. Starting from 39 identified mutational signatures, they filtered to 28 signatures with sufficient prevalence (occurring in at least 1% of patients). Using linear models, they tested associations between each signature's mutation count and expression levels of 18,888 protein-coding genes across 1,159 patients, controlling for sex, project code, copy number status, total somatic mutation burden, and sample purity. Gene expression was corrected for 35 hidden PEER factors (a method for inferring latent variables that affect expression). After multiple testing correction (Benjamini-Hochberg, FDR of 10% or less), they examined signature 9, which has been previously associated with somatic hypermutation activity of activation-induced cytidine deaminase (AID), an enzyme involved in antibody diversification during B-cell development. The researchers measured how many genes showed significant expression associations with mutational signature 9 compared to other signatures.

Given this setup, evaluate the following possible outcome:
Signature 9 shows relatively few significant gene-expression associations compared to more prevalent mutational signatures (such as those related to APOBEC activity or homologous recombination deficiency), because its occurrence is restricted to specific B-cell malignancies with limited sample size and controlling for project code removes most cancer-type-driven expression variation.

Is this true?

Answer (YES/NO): NO